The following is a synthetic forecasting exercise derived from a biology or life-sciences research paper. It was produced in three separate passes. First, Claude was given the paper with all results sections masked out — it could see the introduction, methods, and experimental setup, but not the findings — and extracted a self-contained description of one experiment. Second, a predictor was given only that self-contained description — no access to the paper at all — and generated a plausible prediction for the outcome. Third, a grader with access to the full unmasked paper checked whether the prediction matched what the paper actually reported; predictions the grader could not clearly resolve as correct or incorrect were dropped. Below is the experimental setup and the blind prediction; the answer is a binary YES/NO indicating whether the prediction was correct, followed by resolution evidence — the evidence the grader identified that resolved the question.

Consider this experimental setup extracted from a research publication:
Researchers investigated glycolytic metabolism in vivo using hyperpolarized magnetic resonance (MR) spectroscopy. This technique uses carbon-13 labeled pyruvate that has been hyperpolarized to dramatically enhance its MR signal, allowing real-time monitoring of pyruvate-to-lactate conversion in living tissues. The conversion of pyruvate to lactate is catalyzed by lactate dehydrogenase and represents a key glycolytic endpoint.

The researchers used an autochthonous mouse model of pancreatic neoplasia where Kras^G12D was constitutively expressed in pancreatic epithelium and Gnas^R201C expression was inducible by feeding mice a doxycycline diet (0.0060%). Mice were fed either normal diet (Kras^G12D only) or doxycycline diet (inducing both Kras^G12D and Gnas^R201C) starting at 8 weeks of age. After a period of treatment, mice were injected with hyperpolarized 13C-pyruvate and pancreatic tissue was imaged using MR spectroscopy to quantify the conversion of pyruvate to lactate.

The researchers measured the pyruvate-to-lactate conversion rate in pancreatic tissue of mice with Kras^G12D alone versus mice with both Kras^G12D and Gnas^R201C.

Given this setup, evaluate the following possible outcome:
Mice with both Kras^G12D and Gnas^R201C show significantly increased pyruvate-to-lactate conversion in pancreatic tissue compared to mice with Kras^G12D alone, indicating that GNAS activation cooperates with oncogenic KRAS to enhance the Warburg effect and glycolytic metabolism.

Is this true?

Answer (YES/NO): YES